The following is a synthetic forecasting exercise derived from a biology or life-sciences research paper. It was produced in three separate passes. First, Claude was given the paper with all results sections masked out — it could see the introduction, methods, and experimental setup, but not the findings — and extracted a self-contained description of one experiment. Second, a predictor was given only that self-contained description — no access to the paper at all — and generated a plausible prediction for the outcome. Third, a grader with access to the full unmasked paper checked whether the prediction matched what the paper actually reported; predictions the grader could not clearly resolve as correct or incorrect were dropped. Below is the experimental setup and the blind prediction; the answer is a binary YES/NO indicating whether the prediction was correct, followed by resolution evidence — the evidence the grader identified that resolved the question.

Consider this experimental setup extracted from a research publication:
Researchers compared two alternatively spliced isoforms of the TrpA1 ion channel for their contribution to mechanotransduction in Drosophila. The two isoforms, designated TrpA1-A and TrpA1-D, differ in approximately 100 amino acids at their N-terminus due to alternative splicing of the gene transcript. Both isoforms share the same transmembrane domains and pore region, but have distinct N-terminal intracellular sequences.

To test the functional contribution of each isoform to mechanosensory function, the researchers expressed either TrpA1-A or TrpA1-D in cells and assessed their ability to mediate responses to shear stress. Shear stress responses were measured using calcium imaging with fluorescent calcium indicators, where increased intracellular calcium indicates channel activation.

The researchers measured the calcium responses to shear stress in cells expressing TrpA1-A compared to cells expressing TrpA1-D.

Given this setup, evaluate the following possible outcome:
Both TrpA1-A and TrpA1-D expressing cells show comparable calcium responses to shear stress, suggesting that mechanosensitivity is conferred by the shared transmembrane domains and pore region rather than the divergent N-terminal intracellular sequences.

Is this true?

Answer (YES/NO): NO